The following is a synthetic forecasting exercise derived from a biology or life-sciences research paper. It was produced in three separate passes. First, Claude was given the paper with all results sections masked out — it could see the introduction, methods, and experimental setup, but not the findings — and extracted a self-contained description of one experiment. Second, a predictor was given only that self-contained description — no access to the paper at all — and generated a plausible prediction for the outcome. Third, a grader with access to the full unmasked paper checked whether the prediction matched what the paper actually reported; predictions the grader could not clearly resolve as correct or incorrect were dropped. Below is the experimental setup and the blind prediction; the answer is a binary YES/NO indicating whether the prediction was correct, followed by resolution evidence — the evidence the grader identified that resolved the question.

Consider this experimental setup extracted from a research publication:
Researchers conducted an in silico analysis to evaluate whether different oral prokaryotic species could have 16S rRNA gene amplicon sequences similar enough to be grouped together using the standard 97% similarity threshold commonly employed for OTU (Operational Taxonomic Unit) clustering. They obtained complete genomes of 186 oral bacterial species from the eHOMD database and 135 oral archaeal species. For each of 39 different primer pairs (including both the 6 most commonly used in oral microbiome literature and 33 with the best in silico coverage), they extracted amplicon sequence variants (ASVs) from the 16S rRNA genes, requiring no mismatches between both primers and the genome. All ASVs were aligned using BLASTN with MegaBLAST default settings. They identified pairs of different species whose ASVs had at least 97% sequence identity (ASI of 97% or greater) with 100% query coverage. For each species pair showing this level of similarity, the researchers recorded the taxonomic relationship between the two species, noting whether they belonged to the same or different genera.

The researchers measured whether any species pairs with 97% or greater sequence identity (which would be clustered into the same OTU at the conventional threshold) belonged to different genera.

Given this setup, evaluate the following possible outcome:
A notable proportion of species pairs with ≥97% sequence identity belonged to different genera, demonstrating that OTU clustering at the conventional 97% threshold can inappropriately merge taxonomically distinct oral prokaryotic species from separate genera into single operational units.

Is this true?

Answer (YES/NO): YES